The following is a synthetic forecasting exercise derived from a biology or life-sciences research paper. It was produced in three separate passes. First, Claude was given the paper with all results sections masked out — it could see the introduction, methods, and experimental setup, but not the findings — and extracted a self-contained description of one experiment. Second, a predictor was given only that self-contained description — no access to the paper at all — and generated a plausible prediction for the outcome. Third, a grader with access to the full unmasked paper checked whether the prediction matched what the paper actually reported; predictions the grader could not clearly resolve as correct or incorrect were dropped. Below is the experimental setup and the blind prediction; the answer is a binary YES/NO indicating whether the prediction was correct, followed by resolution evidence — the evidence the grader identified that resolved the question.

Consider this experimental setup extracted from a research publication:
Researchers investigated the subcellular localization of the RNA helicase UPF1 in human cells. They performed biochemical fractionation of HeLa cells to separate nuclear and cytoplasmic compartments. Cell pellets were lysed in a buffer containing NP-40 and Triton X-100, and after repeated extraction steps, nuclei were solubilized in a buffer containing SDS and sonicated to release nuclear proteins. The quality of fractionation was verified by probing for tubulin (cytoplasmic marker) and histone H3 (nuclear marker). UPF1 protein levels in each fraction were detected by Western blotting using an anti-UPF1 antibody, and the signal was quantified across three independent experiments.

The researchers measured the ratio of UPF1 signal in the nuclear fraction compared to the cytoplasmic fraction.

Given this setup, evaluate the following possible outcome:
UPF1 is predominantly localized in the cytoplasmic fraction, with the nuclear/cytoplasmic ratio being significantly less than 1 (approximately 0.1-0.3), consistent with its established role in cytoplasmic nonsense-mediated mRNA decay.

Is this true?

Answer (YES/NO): YES